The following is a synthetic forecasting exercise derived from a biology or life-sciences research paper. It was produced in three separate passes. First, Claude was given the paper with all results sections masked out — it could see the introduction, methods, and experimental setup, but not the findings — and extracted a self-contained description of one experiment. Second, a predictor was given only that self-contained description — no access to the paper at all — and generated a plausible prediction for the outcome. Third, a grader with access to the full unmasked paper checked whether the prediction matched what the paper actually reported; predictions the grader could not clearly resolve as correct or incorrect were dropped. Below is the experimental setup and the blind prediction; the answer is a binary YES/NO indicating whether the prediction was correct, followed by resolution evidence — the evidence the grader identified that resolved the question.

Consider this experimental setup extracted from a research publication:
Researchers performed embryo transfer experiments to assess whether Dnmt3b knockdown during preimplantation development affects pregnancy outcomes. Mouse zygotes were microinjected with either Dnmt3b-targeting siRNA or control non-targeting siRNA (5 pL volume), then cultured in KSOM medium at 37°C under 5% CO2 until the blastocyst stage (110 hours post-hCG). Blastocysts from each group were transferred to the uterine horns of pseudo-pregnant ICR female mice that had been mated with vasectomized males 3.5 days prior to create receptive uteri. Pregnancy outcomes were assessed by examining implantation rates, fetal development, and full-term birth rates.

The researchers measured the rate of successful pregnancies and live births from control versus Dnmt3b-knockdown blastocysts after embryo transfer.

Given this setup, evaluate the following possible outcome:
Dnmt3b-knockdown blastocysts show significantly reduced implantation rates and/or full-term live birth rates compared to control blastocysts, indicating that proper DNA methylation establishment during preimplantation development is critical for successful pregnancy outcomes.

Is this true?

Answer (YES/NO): YES